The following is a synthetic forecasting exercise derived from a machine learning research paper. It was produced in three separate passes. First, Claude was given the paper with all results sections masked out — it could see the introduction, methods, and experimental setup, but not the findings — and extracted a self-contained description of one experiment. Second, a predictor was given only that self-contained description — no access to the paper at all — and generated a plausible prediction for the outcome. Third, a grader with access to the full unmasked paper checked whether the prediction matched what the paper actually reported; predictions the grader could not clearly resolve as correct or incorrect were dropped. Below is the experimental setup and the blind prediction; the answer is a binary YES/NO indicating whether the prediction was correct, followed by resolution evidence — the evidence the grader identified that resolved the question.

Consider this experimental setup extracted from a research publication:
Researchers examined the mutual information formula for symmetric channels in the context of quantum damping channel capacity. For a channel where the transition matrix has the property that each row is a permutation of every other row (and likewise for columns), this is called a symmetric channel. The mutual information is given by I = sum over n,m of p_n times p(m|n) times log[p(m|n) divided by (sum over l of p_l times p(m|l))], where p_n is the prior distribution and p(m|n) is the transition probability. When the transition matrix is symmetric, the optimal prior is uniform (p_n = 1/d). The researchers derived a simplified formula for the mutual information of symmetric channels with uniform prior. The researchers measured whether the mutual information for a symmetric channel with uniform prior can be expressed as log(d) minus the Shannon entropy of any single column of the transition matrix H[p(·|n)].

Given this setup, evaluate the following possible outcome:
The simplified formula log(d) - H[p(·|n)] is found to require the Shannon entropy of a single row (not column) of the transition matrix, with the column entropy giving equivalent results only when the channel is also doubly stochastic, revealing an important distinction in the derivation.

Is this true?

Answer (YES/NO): NO